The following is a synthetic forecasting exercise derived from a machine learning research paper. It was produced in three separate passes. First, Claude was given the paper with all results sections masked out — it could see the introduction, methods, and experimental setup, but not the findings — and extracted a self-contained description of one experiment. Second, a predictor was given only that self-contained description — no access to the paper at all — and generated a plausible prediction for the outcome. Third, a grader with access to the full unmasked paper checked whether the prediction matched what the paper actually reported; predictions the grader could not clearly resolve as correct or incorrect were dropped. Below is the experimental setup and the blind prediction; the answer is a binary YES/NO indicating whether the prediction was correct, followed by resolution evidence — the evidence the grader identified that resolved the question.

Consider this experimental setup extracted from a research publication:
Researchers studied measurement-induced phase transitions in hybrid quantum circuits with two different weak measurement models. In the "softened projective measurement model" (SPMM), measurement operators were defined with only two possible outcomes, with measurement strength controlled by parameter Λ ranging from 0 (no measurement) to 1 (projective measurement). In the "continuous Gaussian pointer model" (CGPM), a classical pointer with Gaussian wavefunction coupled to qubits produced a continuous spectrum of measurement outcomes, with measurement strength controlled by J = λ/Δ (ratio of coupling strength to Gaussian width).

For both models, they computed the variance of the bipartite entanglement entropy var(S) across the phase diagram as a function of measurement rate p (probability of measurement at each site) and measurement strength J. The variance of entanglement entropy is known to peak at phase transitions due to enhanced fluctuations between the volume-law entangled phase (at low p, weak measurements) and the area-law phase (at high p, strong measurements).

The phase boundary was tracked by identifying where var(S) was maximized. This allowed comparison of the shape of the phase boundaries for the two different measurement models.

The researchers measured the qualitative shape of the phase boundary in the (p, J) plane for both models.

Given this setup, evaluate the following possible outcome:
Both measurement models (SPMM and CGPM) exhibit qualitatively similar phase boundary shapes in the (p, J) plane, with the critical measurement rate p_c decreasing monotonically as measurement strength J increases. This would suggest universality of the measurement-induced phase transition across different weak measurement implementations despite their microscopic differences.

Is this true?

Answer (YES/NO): YES